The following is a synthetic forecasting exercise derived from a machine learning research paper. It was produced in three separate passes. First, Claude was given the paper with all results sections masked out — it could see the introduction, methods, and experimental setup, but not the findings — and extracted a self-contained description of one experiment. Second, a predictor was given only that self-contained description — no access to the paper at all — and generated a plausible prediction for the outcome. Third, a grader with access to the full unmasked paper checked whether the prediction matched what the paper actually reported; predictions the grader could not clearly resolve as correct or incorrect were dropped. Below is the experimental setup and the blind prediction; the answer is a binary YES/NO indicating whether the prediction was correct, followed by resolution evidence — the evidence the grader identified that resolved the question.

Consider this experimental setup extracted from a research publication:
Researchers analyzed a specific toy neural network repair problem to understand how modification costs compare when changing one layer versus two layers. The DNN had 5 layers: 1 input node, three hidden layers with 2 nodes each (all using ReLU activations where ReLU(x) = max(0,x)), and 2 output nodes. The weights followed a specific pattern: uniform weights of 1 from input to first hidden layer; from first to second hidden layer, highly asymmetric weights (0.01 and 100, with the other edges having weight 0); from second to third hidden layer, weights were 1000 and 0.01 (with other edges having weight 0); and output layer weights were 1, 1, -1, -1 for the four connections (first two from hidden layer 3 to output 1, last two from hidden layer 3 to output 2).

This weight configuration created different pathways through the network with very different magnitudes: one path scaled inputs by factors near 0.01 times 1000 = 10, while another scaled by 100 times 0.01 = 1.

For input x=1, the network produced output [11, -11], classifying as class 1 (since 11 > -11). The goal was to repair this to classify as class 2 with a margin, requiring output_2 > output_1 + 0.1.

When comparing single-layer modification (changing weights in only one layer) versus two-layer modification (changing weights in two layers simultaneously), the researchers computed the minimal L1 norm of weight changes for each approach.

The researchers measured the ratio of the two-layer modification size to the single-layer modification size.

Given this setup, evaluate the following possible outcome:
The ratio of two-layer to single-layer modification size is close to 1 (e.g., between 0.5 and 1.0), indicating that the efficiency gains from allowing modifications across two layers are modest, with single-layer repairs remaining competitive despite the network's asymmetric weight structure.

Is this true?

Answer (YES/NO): YES